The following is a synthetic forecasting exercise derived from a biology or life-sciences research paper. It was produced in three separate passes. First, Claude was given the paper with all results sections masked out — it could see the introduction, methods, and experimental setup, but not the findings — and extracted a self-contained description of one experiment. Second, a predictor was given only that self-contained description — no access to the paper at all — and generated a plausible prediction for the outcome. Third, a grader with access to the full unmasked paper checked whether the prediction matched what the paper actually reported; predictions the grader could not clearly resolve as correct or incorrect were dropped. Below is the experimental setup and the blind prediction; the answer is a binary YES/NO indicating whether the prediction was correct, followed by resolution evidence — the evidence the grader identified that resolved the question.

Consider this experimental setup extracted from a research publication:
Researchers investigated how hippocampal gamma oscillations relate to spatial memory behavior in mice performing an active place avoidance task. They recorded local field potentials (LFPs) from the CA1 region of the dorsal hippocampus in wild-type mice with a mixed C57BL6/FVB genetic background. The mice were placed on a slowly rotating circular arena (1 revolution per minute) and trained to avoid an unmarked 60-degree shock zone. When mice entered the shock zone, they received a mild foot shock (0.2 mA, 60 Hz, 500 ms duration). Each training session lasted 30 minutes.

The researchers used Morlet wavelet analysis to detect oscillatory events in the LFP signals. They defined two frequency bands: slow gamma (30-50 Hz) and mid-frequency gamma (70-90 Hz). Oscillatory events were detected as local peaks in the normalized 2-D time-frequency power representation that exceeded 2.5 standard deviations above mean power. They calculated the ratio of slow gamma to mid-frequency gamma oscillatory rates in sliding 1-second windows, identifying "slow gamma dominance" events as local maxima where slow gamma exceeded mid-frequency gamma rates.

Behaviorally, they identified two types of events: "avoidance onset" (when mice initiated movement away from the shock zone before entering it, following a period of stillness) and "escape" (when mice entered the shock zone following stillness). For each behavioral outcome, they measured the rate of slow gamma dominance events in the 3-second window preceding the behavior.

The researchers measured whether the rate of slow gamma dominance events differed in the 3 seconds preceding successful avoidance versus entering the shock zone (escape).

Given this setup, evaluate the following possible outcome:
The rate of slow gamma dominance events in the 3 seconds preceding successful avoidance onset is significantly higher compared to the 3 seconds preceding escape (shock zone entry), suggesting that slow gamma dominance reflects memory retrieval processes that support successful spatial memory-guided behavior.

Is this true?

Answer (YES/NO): NO